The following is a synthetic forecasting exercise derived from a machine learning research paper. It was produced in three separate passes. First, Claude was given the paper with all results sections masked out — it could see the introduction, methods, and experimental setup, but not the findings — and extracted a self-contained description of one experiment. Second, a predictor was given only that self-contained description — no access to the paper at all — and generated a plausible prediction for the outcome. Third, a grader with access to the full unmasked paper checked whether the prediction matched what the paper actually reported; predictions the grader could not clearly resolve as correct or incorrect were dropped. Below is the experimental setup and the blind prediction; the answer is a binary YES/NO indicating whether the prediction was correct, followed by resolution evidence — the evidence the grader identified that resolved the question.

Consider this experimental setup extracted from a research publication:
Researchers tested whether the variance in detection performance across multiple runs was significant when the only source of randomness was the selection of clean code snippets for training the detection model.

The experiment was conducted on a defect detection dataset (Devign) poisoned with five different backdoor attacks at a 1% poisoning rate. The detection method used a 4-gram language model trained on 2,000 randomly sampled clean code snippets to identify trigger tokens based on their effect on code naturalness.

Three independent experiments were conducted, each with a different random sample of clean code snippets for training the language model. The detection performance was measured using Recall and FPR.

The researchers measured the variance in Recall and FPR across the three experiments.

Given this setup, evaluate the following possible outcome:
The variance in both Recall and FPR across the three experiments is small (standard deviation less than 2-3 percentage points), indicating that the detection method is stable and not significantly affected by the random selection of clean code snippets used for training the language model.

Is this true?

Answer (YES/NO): YES